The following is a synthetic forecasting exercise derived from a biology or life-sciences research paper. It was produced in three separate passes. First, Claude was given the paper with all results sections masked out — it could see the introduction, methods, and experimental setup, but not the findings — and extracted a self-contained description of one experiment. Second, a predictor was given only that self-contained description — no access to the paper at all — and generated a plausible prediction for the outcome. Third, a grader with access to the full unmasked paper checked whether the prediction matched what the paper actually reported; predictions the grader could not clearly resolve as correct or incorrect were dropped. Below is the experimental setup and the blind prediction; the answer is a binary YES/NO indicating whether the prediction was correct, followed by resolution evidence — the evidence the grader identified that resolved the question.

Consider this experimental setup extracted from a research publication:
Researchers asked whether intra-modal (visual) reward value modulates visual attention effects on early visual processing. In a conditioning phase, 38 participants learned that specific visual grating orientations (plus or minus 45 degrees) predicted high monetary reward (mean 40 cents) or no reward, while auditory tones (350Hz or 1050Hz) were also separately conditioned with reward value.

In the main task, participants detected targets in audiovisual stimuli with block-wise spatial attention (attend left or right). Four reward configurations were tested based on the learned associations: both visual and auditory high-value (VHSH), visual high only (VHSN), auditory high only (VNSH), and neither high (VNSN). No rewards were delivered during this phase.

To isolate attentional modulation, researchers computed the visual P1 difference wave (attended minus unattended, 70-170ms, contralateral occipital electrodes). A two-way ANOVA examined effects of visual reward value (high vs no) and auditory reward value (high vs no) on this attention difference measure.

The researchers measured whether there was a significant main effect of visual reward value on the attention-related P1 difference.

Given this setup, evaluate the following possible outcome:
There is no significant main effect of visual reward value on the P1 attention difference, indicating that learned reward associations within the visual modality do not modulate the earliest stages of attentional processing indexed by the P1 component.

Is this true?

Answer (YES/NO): YES